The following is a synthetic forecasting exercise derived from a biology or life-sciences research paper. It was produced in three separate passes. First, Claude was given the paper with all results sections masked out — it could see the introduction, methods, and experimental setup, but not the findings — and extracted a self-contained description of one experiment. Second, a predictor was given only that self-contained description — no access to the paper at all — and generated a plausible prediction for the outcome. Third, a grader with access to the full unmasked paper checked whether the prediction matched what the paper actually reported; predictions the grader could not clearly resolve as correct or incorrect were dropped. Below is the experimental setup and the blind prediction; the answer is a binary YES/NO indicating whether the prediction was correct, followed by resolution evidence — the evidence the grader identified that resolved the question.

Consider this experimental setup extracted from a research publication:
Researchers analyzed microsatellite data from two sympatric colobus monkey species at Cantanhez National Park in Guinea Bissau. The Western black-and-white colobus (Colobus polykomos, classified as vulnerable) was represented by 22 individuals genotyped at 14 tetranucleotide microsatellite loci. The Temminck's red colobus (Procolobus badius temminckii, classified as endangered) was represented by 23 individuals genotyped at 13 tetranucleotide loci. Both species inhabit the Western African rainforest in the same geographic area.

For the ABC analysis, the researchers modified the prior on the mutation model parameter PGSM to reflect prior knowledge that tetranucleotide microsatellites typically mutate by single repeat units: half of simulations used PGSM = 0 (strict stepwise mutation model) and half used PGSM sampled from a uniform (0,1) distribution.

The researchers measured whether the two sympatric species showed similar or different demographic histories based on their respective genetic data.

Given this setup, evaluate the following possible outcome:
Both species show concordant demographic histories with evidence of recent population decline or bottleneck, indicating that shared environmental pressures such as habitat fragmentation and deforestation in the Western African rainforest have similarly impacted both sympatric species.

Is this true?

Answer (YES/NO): NO